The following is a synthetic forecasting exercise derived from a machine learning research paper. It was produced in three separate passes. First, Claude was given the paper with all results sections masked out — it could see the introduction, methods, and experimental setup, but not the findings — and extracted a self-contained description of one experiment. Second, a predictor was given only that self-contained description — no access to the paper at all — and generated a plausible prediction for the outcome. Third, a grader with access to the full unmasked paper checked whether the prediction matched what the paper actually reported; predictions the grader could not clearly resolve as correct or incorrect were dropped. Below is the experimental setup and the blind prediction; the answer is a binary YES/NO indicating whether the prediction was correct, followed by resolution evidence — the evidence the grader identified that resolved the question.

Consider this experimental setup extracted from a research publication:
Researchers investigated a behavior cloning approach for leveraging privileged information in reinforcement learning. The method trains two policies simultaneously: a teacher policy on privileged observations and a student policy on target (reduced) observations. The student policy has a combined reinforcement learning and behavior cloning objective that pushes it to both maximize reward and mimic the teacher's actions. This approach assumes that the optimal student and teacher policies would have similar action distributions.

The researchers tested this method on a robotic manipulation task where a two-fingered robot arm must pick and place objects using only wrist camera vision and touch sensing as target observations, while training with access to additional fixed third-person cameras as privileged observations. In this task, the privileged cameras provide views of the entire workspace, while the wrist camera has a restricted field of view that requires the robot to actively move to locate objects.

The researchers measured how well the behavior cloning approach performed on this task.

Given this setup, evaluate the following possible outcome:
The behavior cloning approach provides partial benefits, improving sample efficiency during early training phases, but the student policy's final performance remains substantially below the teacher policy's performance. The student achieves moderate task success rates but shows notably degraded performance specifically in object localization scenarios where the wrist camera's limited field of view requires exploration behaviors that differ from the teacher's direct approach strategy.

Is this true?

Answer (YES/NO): NO